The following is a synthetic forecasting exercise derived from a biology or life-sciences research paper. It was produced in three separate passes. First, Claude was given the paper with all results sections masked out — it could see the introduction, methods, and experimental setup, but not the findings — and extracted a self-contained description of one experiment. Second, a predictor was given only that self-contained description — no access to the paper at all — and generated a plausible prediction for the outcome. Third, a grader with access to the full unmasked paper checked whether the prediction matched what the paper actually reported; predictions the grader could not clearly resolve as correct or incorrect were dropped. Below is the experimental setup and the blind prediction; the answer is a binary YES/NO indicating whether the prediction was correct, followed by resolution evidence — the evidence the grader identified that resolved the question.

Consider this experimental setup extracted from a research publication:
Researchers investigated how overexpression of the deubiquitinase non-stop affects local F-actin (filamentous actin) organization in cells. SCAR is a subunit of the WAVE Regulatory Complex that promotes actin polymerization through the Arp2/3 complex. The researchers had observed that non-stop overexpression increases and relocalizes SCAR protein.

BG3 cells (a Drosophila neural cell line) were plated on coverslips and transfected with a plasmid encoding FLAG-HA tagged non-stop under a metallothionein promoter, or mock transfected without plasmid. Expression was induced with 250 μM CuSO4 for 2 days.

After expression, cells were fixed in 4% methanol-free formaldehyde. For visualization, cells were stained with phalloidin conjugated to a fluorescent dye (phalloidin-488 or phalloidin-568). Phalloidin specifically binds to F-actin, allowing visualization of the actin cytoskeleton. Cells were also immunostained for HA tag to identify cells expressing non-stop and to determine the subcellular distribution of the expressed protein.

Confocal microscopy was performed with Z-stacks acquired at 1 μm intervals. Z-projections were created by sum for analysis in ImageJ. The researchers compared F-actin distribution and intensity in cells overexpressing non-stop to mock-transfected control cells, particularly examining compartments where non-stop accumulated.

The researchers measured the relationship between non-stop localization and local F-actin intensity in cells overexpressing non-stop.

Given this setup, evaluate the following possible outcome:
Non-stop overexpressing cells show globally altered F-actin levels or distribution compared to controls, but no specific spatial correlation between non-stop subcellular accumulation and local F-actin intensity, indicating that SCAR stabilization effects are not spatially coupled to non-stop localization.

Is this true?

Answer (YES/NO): NO